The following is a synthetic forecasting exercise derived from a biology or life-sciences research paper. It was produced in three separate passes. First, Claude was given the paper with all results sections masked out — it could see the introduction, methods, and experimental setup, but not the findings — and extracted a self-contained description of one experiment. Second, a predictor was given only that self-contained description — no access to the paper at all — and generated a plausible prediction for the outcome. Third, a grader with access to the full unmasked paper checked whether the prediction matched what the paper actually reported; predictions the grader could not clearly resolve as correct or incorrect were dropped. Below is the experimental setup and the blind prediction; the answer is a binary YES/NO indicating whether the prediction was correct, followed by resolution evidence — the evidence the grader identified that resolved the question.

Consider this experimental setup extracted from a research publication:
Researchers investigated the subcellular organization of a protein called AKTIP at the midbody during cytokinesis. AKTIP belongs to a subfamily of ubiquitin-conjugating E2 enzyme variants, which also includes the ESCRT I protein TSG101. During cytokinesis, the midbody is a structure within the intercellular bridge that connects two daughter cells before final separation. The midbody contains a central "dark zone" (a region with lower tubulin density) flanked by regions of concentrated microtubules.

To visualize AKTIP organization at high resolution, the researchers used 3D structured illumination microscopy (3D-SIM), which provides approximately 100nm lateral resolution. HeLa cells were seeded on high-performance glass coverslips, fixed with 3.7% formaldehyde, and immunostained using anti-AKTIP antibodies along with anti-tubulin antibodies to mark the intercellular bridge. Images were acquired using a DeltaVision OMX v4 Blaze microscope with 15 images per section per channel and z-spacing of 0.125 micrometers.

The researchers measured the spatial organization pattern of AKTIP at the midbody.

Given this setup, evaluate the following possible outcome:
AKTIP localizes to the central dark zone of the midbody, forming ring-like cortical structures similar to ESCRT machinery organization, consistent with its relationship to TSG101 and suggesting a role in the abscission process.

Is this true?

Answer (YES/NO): YES